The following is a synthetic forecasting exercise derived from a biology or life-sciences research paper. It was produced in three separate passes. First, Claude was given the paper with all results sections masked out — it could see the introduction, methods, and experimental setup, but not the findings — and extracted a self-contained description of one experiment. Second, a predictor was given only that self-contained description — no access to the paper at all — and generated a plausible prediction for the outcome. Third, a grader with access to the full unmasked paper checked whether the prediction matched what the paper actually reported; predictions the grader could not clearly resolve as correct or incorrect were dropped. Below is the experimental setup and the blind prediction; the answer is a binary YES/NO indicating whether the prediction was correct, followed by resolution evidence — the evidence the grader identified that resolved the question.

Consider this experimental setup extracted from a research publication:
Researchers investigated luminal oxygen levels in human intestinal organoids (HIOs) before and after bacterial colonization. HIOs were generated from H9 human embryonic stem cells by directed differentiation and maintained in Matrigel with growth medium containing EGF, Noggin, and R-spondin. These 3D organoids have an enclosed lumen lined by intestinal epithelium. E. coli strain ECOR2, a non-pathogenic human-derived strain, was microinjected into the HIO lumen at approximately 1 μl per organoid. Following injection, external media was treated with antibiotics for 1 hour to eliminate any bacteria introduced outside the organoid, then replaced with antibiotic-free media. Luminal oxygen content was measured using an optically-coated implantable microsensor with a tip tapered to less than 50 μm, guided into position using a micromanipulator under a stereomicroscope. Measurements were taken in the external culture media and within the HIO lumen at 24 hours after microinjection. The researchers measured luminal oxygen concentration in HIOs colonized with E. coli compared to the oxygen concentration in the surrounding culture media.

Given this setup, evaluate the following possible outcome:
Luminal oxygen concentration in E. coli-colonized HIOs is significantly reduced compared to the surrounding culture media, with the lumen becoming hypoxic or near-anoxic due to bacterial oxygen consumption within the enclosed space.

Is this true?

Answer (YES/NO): YES